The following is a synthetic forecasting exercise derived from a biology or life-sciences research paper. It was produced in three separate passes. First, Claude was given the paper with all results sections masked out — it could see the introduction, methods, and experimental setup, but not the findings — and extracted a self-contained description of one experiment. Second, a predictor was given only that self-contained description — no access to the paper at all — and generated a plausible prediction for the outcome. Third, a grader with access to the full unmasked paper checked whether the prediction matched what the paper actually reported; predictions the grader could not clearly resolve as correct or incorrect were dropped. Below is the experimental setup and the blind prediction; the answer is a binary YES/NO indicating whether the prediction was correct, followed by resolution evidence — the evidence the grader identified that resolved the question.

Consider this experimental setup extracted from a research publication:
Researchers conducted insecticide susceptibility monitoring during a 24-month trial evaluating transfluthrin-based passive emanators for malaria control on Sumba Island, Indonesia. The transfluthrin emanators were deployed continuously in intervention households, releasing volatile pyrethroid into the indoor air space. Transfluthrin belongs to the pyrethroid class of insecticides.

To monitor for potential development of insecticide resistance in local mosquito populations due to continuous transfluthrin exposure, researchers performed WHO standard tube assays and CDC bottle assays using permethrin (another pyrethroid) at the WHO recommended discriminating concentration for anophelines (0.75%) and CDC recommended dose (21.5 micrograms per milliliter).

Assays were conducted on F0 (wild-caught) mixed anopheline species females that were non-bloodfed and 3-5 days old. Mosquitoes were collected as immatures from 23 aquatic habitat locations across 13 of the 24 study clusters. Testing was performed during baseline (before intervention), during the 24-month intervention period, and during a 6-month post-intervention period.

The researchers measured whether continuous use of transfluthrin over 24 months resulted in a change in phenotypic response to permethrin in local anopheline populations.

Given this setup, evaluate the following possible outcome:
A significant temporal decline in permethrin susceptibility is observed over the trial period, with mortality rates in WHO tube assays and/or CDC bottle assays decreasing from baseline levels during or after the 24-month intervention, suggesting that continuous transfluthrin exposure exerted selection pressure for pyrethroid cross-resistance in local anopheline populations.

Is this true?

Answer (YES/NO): NO